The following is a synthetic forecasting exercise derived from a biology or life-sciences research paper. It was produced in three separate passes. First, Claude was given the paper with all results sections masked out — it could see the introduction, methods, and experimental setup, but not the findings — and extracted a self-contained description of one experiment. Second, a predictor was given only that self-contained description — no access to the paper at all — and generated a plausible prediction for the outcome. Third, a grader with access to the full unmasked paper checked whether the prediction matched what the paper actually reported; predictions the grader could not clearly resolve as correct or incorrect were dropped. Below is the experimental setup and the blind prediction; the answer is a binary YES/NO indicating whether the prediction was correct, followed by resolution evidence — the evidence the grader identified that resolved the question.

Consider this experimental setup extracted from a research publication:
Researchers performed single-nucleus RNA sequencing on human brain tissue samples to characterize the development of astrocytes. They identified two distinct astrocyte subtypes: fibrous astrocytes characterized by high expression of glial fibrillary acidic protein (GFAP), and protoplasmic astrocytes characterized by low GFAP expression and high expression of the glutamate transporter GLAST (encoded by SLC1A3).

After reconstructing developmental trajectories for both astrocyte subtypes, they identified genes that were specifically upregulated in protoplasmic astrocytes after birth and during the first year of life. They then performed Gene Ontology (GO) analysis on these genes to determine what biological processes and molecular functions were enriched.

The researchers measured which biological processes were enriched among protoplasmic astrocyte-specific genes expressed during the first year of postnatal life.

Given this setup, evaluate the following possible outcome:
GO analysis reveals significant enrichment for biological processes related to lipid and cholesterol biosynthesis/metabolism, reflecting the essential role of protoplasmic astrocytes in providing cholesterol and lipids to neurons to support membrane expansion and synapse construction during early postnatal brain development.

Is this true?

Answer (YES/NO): NO